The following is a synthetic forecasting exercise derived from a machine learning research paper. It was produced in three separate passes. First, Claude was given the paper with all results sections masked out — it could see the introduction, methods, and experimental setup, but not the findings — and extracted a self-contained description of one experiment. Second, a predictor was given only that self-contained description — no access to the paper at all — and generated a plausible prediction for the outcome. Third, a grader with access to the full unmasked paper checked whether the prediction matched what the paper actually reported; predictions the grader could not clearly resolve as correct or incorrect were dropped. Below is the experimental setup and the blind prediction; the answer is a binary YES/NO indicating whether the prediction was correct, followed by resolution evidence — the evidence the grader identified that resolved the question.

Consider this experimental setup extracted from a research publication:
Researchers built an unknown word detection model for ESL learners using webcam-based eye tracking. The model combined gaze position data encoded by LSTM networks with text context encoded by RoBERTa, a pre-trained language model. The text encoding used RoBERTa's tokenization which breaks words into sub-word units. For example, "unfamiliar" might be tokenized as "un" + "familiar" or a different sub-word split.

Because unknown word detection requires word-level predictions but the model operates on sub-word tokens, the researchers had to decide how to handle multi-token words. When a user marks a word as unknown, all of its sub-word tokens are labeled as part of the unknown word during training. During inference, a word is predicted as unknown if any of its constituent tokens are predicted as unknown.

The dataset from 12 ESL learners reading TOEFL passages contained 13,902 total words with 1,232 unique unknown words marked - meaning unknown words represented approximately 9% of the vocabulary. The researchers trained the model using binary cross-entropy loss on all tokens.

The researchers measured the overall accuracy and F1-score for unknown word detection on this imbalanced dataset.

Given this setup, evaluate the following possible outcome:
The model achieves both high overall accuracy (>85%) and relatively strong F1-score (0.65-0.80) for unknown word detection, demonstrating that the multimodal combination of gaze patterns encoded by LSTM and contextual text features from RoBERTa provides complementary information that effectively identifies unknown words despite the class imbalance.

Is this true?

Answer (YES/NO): YES